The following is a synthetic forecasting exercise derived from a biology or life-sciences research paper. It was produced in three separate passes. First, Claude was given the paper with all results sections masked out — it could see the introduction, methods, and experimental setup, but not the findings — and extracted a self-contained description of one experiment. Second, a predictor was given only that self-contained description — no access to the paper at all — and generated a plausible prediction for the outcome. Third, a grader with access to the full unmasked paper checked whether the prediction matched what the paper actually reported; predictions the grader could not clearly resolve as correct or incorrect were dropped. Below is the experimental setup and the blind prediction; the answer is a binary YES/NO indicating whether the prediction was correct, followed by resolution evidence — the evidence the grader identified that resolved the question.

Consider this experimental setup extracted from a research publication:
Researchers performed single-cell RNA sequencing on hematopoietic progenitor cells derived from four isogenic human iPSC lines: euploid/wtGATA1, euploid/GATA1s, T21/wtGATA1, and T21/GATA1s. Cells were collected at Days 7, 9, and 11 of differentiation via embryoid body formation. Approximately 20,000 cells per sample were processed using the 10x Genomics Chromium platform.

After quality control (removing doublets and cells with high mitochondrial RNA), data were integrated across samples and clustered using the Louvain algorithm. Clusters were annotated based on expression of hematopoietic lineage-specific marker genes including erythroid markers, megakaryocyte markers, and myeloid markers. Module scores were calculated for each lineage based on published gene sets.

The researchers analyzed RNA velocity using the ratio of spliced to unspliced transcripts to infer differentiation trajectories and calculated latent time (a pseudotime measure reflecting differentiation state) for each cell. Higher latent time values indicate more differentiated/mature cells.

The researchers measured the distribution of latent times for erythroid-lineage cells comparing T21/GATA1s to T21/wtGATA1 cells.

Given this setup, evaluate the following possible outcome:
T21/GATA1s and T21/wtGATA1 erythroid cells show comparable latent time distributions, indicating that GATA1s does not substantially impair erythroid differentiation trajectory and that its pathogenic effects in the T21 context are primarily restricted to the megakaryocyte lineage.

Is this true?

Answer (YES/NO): NO